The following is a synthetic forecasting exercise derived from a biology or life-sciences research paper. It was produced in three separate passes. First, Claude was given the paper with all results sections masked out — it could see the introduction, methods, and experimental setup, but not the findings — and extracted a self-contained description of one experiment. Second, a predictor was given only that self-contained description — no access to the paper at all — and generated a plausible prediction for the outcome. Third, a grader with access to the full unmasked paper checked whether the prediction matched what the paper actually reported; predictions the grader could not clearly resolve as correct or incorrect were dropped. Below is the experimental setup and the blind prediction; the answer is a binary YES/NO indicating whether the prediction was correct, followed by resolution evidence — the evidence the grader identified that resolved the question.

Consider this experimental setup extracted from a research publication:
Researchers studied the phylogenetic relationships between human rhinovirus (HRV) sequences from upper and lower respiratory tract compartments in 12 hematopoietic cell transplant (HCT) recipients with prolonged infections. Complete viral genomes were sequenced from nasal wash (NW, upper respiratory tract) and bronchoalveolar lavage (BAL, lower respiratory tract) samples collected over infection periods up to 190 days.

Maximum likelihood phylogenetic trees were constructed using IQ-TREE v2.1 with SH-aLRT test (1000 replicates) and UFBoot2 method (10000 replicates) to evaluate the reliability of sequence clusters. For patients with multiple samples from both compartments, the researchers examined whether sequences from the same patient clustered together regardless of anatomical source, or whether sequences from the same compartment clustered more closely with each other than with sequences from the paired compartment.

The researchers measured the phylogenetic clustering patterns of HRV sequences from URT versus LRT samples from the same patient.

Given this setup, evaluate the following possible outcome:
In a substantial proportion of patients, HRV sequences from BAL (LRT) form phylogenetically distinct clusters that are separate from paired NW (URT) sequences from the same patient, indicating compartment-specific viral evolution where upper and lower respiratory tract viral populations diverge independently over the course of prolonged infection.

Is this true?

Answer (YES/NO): NO